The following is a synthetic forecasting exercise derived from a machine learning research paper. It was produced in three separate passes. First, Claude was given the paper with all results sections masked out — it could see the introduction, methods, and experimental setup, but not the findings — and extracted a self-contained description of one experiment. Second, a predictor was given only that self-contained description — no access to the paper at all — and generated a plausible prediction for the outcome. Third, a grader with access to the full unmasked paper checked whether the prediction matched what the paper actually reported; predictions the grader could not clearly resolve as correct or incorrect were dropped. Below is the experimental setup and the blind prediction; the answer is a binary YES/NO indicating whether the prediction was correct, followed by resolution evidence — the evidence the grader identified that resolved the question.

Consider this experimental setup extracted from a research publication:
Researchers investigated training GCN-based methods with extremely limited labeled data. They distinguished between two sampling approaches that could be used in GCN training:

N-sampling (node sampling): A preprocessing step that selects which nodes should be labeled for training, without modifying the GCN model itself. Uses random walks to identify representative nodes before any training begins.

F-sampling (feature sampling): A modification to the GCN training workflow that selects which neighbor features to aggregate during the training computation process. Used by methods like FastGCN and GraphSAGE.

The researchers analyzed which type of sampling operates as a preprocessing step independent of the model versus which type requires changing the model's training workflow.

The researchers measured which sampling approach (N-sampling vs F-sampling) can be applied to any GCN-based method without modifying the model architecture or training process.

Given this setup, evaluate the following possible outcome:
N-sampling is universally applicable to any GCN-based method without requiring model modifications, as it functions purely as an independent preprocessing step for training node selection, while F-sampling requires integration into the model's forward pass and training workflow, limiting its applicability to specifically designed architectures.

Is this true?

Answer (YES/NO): YES